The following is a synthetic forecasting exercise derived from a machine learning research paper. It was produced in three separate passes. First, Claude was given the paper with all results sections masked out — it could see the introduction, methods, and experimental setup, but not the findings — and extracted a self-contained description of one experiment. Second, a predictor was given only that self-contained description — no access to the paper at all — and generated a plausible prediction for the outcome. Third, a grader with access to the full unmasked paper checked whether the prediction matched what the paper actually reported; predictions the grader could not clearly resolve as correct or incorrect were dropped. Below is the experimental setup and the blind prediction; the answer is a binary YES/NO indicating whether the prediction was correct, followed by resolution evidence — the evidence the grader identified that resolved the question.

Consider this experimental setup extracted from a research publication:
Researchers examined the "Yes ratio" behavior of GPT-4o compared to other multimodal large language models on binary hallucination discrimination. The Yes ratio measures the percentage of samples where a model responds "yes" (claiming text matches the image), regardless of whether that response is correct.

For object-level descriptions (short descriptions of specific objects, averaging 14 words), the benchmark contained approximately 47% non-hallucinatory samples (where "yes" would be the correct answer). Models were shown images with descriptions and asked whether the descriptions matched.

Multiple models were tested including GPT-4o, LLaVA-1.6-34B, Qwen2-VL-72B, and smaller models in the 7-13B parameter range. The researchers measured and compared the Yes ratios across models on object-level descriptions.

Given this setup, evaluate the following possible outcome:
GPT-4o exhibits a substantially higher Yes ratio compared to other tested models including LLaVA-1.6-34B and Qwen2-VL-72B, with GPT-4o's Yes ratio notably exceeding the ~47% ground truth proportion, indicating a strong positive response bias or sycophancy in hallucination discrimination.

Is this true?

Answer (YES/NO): NO